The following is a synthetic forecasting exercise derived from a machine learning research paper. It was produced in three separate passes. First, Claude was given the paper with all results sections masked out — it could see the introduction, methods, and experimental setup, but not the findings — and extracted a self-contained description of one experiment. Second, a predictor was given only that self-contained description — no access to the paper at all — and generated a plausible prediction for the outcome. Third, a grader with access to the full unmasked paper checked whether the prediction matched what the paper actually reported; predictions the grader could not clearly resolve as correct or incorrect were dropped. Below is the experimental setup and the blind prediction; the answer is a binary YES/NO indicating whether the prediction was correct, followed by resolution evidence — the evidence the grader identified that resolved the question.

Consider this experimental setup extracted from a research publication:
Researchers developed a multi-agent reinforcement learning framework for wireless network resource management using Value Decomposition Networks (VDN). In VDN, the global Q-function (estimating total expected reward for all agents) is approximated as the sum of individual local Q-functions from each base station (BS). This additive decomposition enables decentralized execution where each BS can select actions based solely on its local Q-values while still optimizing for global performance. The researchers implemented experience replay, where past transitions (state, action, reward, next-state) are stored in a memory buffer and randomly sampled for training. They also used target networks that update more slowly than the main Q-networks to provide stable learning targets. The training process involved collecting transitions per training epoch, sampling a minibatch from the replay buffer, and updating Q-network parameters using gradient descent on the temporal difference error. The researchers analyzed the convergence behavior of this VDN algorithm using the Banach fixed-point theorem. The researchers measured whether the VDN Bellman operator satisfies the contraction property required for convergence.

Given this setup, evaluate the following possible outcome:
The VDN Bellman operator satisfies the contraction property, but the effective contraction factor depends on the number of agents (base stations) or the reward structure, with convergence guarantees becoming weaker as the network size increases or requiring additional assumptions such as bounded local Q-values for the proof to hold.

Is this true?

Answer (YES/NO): NO